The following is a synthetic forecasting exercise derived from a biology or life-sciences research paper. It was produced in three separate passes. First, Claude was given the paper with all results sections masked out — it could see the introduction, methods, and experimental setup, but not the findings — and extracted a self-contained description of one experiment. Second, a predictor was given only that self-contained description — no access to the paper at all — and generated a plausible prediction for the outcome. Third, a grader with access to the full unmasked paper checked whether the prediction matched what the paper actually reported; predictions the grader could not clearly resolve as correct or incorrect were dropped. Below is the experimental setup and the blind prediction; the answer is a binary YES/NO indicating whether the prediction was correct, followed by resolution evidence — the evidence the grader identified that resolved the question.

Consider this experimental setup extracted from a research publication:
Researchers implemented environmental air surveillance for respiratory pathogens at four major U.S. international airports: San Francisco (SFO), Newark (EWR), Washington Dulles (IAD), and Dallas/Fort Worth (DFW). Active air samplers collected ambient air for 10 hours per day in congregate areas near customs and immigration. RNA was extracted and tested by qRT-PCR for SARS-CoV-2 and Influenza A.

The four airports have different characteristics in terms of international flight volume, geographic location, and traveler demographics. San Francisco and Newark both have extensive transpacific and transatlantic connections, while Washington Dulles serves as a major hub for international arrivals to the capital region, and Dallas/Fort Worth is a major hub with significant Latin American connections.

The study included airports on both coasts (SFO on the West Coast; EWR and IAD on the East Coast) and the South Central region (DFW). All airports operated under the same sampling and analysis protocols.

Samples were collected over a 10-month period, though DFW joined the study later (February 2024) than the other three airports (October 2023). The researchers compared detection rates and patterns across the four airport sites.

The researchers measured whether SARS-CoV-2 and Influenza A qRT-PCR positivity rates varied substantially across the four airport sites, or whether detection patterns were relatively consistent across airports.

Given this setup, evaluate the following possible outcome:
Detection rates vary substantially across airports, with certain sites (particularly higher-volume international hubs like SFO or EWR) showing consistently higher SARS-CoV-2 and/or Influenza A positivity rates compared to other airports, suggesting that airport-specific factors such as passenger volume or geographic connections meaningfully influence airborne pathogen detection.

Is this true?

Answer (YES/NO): NO